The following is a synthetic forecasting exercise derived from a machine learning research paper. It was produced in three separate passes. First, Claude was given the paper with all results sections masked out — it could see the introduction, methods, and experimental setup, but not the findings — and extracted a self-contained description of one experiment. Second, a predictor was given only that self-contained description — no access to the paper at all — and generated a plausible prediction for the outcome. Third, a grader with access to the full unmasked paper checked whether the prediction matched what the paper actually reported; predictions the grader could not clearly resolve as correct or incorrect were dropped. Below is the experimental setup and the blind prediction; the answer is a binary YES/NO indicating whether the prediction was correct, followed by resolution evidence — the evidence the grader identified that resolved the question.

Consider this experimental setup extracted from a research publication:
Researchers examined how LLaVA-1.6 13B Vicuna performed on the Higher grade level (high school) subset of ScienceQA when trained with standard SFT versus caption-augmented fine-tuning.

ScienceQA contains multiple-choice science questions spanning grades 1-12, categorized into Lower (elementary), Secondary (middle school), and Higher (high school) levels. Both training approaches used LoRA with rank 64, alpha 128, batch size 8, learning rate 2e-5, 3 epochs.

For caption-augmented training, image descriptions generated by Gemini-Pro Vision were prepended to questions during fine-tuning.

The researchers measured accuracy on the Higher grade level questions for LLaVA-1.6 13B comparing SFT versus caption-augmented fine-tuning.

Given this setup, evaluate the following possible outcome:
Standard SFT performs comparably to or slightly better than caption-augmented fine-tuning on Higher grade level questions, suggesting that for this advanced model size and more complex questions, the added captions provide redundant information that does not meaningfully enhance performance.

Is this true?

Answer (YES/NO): NO